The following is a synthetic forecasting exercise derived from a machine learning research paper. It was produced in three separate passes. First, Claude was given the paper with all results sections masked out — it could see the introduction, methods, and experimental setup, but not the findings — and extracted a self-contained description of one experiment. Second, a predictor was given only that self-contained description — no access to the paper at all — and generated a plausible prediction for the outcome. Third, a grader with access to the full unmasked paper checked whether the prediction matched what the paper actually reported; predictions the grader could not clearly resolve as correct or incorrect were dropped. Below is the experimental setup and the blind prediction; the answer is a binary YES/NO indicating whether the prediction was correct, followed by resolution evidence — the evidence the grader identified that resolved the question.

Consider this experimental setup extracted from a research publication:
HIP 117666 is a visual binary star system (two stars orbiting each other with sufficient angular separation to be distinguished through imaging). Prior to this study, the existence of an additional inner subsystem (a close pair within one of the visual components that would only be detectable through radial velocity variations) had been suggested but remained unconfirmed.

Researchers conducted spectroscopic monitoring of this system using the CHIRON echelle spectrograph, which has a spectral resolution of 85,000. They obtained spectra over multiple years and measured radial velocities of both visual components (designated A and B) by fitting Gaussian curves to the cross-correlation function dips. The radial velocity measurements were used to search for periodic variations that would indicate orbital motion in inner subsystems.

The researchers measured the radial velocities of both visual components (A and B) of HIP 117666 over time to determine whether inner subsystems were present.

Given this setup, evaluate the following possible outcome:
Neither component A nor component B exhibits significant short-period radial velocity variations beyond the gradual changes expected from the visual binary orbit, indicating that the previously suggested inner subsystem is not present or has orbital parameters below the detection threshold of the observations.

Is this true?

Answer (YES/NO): NO